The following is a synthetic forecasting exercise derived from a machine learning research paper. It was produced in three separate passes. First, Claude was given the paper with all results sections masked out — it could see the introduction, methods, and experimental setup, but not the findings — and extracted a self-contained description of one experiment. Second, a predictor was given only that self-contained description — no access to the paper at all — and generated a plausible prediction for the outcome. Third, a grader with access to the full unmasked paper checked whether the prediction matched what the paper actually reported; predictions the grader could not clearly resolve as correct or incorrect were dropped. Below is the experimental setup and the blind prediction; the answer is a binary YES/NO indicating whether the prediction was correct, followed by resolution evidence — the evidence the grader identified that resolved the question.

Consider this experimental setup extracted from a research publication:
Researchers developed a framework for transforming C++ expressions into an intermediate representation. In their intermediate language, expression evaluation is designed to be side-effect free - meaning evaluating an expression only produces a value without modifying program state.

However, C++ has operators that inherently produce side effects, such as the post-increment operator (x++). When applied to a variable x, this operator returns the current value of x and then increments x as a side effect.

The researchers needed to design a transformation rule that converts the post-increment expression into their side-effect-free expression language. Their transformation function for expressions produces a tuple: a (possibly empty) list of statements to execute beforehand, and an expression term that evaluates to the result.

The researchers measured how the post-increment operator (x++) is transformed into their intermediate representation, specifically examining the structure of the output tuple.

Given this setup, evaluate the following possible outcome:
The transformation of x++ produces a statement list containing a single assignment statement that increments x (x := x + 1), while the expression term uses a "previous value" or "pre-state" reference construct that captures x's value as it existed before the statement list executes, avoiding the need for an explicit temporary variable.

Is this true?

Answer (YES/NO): NO